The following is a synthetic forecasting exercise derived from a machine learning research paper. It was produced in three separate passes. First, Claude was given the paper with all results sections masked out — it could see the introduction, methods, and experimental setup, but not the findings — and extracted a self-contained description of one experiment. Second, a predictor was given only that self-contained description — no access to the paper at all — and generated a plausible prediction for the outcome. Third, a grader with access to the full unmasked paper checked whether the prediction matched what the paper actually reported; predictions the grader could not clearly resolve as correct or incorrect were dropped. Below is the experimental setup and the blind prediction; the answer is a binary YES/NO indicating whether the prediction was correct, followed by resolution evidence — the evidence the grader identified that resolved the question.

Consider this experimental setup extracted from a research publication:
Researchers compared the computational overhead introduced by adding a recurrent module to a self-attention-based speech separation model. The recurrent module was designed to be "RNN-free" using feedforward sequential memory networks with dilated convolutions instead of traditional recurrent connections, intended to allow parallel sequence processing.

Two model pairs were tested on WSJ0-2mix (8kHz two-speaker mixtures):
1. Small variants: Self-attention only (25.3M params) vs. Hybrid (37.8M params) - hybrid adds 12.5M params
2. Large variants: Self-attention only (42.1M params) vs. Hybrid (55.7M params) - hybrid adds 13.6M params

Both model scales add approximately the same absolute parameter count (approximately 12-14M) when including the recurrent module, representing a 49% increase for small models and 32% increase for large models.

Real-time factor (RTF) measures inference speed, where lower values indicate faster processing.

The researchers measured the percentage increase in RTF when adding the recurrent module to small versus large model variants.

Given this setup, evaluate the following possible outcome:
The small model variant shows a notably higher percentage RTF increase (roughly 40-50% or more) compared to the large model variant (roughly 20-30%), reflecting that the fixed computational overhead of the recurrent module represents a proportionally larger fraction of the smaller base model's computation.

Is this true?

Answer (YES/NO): NO